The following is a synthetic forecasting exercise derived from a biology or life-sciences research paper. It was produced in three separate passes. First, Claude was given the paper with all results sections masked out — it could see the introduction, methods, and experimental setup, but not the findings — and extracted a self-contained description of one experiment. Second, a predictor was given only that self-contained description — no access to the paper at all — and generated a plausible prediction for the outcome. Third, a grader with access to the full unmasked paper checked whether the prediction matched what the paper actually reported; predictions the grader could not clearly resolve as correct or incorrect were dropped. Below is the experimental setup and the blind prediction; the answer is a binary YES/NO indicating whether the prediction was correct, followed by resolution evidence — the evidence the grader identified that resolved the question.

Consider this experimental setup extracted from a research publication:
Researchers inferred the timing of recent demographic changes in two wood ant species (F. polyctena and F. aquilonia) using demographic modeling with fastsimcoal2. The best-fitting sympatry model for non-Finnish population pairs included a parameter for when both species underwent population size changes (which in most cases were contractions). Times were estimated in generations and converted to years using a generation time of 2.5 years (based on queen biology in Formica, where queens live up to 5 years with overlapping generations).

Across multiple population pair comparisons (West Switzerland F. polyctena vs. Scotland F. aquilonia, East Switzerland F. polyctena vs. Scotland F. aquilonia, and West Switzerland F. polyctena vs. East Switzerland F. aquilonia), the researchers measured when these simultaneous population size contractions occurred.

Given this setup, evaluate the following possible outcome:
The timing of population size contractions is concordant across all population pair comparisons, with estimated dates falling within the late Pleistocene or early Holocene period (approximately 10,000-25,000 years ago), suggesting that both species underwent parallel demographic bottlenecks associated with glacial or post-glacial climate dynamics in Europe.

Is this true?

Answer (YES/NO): NO